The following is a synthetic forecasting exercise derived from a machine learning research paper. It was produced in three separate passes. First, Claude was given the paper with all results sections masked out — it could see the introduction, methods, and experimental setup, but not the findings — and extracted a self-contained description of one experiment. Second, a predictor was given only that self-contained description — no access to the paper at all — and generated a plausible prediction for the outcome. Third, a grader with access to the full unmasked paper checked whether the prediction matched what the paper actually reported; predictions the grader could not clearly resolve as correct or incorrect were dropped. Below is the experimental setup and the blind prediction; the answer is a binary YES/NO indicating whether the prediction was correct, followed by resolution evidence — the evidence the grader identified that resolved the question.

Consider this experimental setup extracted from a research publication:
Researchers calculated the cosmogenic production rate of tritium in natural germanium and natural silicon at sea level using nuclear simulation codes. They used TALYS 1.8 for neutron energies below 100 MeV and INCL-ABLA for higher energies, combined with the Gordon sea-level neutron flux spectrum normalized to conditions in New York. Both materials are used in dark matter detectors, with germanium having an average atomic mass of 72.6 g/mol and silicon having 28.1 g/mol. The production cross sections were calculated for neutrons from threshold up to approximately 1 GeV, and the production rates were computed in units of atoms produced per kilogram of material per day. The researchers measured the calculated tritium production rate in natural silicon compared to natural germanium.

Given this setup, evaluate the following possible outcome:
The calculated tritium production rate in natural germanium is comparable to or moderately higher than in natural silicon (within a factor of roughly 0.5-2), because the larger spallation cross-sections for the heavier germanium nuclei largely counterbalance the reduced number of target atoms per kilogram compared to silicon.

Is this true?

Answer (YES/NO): NO